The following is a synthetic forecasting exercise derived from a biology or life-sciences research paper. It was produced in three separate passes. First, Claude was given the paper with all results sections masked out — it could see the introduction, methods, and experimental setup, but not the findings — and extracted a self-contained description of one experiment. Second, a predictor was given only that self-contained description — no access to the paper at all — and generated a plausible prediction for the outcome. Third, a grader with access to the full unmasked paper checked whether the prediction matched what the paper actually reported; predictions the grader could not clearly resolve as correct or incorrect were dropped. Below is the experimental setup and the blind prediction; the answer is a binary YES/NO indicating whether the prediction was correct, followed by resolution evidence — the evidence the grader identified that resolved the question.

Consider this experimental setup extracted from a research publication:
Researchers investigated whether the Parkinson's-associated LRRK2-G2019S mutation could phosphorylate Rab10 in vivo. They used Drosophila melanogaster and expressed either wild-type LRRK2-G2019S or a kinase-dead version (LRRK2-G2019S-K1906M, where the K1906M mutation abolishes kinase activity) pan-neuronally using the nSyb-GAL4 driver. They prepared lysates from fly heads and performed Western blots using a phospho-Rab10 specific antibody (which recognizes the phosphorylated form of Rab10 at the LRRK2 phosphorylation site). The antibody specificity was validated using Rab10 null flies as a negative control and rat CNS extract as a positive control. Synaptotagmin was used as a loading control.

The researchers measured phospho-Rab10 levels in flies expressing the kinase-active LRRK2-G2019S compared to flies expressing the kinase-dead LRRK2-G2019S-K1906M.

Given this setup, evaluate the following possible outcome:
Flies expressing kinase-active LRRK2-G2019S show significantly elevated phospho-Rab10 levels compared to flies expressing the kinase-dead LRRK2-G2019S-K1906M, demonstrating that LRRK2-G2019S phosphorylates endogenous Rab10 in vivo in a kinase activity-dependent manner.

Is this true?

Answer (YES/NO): YES